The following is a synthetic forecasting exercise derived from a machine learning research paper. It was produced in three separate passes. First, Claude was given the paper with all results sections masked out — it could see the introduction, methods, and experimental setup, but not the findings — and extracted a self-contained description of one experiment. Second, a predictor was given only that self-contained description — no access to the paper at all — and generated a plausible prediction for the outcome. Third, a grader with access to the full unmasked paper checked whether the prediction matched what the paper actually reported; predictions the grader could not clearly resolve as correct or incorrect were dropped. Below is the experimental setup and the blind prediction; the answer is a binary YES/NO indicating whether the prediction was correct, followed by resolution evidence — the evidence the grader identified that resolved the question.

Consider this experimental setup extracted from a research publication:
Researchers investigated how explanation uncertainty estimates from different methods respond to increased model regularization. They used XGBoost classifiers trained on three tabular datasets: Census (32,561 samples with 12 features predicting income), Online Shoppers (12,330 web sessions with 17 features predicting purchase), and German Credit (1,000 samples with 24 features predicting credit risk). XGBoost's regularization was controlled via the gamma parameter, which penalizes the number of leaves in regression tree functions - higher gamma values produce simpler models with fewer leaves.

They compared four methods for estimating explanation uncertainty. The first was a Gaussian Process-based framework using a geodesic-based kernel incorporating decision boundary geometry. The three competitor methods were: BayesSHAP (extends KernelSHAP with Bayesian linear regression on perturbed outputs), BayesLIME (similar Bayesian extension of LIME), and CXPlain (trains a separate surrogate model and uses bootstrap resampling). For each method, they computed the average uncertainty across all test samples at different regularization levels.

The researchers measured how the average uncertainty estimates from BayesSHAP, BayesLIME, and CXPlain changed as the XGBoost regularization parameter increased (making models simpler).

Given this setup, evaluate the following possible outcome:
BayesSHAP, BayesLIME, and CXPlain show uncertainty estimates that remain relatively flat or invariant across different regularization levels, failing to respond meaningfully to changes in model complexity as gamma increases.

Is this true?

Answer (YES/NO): YES